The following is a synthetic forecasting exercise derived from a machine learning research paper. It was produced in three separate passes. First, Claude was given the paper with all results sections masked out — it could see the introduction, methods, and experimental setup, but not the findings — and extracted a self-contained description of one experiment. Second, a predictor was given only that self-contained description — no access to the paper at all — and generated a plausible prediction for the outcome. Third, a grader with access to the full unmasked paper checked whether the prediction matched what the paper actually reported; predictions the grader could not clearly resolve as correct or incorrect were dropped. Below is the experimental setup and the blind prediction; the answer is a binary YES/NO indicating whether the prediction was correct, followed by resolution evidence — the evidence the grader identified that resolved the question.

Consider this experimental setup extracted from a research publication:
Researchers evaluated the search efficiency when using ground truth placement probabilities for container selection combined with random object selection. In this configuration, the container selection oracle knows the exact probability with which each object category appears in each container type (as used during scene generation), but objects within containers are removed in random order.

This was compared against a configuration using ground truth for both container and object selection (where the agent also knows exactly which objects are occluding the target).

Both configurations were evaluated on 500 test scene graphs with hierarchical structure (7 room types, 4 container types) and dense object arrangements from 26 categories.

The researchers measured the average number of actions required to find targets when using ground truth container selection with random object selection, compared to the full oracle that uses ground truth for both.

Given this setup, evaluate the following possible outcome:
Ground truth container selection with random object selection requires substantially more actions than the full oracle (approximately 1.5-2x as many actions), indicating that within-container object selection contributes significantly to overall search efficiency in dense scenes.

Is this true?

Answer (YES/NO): NO